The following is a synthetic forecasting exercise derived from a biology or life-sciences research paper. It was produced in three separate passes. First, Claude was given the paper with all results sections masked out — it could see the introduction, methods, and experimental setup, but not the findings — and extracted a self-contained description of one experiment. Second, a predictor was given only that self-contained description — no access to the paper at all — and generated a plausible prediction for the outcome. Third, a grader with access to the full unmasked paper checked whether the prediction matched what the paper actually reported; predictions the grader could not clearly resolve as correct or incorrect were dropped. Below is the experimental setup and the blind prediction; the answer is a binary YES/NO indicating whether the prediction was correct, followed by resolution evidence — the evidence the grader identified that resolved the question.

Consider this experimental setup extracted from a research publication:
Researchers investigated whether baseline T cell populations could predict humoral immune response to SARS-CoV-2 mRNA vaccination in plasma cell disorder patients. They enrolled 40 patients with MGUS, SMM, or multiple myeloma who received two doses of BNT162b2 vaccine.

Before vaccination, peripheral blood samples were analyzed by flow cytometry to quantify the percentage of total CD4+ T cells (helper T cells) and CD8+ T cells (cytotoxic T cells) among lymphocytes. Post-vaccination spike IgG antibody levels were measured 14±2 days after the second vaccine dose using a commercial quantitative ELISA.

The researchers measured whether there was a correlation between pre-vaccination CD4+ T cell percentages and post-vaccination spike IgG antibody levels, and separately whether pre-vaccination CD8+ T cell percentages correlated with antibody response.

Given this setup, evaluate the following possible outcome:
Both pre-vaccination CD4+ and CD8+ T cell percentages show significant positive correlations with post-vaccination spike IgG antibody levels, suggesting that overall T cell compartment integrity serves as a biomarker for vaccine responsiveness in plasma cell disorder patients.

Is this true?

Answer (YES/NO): NO